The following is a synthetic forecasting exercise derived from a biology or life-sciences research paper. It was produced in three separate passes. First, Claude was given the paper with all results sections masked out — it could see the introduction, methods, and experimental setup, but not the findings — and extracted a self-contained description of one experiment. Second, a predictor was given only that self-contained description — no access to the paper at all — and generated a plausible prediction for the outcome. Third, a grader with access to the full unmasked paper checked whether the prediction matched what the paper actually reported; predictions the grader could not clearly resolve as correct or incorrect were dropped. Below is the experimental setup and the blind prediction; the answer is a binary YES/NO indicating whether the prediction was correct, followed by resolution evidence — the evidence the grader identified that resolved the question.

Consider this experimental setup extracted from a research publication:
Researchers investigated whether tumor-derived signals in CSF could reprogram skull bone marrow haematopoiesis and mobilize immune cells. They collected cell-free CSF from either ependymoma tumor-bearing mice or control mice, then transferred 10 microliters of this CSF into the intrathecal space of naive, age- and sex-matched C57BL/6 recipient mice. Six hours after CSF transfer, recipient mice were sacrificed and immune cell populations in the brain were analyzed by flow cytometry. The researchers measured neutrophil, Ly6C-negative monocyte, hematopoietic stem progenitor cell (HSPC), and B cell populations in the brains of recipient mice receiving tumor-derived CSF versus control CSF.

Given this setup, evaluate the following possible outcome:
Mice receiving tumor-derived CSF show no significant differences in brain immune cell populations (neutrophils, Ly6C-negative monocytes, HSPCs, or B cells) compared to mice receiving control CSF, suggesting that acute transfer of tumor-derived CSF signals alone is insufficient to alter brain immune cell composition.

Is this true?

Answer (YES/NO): NO